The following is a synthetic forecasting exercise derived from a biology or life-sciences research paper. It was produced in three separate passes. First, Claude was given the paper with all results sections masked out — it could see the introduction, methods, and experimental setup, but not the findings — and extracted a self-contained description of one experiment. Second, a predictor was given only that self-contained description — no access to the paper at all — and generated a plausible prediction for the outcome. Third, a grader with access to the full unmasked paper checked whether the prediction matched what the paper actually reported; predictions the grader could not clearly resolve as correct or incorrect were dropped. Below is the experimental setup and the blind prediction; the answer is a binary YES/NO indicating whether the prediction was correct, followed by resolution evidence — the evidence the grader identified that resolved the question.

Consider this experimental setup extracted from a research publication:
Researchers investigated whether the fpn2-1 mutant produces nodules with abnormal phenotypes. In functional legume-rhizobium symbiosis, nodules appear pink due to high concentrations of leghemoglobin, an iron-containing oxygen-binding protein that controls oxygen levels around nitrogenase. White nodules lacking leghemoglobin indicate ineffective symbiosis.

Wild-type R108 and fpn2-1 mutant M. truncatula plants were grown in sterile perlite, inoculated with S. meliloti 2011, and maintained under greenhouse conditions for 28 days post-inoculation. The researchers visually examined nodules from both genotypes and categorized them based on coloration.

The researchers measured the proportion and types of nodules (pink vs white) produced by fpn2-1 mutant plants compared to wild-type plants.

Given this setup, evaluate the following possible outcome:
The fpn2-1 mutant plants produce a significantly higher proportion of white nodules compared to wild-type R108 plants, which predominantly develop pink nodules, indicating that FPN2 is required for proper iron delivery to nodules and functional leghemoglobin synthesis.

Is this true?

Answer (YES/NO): YES